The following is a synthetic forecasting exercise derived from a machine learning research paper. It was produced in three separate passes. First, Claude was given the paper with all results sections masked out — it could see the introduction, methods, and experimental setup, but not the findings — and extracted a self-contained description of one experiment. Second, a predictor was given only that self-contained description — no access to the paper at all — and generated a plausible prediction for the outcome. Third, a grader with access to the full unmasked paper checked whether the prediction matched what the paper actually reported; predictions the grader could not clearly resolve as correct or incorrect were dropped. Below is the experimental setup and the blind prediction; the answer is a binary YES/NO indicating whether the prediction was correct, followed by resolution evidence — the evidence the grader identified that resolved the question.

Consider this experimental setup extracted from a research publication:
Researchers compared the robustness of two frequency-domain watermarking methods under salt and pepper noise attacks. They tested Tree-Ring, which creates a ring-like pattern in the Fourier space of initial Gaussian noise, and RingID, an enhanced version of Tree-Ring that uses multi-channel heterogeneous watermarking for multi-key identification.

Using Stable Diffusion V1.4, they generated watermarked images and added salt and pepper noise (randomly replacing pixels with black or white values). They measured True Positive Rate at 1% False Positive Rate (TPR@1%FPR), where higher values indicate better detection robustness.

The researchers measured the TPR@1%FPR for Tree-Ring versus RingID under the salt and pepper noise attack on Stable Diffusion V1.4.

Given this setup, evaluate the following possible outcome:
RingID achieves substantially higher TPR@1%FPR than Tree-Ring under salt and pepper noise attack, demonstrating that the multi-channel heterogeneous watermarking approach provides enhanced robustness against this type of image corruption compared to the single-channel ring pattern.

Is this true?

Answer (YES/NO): NO